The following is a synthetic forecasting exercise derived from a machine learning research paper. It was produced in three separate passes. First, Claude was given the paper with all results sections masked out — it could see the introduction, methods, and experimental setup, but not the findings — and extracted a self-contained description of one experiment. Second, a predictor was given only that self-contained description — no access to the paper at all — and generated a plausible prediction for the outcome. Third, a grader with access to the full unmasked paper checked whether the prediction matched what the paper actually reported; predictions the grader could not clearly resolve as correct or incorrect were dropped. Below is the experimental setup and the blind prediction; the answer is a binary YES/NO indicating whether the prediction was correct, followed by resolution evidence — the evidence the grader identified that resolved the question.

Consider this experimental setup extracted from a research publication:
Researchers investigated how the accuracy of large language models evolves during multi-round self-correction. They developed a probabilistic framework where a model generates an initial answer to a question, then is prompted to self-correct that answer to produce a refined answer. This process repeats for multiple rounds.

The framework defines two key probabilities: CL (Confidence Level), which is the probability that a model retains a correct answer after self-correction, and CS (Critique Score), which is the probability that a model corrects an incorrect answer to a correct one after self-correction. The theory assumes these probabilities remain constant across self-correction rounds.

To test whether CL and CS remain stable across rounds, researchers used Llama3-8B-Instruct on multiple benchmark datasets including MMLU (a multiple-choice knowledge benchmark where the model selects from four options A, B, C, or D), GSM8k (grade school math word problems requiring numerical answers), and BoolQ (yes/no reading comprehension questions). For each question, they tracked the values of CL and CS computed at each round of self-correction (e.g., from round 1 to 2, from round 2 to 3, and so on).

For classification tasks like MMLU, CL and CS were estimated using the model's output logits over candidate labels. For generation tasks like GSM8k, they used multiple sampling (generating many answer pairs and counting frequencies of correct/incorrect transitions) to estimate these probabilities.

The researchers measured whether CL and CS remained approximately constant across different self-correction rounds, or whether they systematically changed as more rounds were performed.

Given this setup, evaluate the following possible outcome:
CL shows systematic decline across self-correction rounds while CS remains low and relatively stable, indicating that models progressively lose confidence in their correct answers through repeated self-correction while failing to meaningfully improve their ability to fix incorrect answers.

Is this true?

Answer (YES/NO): NO